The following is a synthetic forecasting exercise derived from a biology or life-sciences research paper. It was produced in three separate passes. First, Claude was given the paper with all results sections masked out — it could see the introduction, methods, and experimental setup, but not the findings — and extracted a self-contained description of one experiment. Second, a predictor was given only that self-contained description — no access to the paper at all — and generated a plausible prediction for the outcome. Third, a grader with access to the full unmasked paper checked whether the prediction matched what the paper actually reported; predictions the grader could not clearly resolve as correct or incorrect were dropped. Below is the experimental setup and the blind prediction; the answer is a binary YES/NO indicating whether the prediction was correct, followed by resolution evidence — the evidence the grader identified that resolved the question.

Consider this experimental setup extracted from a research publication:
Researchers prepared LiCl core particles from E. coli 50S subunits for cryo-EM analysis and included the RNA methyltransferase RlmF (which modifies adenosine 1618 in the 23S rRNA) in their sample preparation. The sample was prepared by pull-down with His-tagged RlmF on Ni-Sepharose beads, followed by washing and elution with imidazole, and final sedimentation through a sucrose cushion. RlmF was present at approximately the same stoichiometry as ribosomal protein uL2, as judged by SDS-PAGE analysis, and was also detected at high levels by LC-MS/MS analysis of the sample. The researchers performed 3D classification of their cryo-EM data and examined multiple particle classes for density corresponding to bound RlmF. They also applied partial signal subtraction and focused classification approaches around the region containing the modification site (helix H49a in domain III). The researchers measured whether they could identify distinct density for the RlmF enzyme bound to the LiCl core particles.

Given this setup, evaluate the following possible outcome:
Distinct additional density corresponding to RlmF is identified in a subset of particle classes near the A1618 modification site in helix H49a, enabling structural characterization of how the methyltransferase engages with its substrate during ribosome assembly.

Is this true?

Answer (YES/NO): NO